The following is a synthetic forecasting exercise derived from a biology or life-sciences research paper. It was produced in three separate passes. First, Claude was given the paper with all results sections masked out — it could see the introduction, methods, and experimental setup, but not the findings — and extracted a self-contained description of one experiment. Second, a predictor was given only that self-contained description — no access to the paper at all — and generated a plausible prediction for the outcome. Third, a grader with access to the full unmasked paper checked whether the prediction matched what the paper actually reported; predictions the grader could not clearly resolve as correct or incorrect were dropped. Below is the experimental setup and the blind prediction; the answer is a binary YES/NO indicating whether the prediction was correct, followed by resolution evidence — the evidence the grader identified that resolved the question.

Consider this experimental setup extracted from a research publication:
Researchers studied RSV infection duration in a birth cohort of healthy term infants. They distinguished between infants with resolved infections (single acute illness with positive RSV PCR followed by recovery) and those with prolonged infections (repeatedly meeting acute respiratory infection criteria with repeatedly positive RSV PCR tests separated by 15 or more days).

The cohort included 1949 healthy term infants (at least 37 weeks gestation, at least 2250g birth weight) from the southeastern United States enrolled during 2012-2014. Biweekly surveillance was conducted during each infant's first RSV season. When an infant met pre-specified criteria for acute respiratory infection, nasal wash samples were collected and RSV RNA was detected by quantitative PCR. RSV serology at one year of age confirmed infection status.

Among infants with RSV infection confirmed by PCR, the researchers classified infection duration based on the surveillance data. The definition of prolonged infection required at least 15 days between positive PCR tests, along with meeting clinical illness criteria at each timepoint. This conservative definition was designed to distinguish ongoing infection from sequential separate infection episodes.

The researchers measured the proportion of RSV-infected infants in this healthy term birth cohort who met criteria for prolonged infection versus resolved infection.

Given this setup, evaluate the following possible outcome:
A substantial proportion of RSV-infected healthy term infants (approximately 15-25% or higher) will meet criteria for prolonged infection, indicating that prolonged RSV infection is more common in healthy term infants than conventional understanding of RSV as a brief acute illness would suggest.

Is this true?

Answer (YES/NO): NO